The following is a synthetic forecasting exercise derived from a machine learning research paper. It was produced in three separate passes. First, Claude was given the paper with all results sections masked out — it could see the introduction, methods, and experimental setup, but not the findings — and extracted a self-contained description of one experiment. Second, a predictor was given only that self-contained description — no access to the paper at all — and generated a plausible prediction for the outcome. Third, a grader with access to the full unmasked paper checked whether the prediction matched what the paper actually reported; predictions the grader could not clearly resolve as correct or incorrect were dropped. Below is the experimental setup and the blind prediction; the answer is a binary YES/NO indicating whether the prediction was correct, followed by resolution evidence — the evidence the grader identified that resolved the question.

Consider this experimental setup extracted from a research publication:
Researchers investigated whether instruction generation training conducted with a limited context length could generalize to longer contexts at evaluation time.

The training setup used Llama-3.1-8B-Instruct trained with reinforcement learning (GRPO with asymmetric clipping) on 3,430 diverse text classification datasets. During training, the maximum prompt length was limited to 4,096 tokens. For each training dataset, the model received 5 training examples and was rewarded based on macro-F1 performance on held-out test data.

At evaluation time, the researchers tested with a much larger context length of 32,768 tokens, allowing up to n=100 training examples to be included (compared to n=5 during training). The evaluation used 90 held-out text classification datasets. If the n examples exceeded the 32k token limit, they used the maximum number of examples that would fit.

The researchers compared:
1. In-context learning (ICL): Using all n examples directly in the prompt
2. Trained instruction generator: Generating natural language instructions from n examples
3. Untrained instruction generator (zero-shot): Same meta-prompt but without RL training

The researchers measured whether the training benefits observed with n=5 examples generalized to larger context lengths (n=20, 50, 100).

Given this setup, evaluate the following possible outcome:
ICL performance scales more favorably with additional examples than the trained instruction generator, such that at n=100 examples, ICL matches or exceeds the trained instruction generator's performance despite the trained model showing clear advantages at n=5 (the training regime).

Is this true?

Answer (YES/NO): YES